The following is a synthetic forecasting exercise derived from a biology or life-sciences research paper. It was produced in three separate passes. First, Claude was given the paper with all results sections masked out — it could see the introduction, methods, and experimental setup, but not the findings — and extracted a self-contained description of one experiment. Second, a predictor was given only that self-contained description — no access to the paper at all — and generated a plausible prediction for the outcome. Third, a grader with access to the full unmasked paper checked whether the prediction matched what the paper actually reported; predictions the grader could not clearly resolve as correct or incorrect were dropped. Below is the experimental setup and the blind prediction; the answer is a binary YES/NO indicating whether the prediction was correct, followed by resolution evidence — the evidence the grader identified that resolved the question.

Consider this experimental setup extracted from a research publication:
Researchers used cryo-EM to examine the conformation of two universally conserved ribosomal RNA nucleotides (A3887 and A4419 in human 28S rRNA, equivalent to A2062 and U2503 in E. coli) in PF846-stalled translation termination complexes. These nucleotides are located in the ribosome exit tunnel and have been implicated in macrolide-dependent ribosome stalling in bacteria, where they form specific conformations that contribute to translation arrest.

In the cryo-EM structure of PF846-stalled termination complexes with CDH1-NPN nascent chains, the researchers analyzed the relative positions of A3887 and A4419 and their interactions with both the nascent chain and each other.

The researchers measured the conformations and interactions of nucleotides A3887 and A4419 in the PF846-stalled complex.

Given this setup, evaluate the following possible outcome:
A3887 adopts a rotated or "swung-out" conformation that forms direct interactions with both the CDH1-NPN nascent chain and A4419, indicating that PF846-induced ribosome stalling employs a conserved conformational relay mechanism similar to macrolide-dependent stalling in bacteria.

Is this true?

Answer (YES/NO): YES